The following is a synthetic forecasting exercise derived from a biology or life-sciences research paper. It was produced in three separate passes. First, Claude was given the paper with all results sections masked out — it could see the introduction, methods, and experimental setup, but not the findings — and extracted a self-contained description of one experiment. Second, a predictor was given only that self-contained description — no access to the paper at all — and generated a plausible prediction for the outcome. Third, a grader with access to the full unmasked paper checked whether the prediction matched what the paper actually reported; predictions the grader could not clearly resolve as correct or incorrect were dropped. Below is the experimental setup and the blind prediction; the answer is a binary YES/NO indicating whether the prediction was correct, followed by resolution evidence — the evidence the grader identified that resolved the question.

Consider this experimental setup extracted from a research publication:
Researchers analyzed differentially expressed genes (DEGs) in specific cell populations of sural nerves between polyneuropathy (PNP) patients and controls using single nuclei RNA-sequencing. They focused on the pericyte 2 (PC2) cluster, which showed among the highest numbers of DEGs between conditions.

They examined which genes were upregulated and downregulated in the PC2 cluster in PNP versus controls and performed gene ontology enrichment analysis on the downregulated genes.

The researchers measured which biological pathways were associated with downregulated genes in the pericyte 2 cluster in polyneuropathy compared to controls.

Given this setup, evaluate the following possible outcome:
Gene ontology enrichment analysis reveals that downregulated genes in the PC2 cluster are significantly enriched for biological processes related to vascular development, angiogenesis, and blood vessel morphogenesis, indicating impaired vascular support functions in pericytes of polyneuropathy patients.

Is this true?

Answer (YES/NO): NO